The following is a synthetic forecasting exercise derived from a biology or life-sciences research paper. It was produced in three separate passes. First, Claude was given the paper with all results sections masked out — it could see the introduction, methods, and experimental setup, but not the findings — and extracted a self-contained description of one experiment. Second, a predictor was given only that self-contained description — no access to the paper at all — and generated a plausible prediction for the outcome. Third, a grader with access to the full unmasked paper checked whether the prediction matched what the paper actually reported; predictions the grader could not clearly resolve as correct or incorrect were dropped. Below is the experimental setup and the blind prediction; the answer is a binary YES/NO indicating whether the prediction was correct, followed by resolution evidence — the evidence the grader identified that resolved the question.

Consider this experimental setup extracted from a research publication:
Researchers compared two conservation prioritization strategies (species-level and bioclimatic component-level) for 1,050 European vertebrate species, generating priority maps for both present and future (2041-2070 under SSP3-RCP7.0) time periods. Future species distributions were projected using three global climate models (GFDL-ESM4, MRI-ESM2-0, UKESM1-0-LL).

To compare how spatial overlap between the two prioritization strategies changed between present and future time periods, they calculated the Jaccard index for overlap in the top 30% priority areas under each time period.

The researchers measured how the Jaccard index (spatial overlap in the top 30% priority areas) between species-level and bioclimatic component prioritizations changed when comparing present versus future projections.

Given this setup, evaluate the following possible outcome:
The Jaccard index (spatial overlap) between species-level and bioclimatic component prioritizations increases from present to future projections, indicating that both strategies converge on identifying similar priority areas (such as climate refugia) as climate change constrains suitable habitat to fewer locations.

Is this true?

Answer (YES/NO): NO